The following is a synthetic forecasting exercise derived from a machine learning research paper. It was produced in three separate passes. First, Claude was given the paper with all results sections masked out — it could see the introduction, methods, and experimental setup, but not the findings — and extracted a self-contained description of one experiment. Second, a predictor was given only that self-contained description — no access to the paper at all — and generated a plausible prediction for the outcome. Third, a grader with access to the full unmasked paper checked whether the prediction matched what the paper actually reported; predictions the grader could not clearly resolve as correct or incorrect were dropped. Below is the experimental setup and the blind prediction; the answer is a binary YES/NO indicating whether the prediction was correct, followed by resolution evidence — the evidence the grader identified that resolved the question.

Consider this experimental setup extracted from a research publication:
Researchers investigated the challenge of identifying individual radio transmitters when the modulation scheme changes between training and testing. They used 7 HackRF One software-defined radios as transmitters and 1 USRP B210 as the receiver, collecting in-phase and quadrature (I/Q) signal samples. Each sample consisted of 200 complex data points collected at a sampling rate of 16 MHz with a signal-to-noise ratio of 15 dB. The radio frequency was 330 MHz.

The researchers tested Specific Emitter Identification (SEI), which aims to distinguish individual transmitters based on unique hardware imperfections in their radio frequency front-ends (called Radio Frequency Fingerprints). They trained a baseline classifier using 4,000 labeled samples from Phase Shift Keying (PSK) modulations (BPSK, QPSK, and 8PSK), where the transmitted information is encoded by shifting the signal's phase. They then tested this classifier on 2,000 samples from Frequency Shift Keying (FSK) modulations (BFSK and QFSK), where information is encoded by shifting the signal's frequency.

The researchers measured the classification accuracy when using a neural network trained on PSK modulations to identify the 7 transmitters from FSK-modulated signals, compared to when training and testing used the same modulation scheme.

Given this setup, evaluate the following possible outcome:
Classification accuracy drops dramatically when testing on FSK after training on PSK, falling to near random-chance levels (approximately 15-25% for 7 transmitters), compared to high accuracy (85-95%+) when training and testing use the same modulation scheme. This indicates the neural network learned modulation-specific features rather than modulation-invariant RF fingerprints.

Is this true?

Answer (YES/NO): NO